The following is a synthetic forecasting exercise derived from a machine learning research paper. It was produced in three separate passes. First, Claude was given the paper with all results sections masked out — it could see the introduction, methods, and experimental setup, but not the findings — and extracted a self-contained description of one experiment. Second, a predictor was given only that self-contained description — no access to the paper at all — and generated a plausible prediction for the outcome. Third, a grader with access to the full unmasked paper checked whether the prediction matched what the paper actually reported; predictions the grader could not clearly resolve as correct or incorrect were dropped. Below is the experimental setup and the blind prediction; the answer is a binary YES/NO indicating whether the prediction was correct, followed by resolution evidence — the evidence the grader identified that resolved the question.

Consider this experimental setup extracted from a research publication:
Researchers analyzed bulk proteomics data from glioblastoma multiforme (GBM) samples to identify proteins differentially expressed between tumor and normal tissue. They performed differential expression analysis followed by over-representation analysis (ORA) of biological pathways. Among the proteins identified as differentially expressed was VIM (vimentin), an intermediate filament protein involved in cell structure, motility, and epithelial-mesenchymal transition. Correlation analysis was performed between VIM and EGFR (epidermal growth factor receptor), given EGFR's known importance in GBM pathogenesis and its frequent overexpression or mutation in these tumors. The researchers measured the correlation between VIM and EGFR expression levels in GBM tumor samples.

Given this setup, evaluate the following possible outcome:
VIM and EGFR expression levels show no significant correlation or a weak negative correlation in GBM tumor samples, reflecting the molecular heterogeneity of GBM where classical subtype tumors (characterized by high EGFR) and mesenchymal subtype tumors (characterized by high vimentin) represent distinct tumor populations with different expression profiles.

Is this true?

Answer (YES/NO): NO